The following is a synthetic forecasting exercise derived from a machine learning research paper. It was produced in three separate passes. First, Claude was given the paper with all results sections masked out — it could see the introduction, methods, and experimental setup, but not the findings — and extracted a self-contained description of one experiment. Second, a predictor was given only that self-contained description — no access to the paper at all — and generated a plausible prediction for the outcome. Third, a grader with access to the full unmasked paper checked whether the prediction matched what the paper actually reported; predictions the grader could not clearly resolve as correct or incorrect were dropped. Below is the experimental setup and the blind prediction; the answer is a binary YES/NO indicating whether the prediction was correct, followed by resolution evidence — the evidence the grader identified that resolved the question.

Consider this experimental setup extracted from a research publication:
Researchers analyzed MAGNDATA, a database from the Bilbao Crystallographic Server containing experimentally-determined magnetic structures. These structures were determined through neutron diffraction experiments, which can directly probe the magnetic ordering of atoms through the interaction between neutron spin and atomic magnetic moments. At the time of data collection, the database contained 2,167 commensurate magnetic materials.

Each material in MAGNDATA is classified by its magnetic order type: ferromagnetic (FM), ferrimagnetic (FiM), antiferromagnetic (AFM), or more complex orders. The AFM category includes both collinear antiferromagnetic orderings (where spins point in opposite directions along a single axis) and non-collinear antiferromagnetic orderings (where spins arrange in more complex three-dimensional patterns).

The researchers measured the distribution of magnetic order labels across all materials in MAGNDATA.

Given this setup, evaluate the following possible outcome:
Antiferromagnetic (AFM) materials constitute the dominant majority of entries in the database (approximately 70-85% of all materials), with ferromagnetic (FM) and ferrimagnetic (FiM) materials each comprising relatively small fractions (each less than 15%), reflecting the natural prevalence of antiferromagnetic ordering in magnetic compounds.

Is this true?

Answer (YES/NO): NO